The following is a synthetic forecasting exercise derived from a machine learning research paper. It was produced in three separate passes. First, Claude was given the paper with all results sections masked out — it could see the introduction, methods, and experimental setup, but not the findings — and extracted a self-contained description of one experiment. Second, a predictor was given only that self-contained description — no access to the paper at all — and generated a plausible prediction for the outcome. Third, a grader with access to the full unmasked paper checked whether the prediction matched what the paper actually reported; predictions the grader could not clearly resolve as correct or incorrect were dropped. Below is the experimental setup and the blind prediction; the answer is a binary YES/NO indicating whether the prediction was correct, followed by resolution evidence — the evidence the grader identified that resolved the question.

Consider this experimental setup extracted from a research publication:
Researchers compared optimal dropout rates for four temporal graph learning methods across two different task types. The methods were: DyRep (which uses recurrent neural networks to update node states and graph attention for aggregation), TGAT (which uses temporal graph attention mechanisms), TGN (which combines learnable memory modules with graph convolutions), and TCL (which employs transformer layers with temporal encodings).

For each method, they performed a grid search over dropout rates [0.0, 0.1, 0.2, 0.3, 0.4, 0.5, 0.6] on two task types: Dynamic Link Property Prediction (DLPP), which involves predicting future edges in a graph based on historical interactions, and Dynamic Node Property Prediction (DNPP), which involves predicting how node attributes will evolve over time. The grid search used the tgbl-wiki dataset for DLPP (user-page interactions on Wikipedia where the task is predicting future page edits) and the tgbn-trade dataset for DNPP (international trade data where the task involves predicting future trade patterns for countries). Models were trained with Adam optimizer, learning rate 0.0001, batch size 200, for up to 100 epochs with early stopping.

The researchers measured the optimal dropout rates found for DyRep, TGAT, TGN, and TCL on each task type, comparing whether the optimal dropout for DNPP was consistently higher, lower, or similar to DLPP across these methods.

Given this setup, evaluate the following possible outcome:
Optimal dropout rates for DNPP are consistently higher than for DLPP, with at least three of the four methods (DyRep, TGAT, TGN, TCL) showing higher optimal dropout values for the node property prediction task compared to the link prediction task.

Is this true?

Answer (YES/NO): NO